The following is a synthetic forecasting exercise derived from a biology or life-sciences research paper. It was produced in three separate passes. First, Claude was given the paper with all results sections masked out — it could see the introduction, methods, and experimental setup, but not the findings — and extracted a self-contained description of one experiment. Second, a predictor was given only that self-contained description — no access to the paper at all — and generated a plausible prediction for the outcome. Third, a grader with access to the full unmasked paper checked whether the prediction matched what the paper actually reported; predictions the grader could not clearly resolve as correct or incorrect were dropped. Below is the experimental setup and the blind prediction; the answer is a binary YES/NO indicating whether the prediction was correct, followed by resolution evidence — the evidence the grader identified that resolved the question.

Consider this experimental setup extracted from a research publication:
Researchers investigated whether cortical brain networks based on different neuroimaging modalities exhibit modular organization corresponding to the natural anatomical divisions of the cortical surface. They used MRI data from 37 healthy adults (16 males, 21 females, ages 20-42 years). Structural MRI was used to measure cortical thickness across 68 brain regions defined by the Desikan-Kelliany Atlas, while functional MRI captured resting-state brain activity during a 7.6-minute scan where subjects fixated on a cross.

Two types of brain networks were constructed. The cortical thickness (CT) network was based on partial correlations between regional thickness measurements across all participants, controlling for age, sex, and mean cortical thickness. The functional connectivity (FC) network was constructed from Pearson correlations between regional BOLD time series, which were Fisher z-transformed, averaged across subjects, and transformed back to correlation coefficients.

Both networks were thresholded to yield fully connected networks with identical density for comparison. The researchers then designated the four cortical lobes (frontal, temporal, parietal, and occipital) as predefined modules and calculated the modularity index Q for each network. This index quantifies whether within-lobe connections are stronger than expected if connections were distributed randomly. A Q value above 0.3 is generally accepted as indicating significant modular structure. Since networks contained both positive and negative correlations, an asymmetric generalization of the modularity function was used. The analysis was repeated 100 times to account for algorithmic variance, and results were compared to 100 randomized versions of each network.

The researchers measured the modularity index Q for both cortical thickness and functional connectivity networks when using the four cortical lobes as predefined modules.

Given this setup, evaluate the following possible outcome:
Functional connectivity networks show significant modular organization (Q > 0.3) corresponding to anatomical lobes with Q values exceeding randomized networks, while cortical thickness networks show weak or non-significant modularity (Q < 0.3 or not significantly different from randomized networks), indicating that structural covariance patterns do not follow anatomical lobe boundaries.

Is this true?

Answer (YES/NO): NO